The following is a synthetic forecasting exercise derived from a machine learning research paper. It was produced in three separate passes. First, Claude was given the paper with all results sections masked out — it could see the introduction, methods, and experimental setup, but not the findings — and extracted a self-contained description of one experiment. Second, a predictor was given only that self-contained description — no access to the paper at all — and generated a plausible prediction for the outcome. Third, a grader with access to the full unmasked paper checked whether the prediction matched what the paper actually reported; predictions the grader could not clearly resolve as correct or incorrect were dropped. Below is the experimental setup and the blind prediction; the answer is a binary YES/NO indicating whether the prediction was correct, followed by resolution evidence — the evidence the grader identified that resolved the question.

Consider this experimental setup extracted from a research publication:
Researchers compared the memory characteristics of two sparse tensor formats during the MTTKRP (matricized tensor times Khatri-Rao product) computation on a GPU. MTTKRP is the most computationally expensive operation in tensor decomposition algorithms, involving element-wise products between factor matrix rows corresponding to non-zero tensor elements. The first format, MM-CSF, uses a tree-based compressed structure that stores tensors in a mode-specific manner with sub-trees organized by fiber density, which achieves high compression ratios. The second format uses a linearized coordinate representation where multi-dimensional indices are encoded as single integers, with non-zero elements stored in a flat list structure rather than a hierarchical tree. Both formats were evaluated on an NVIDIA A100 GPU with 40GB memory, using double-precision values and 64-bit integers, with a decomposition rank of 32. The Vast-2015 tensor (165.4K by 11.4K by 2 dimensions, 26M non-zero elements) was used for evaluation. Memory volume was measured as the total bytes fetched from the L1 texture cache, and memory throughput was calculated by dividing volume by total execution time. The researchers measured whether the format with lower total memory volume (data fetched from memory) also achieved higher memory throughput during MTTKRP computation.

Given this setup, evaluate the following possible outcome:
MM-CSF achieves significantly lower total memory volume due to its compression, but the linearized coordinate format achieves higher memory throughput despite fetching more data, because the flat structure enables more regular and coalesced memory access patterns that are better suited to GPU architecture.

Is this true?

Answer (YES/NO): YES